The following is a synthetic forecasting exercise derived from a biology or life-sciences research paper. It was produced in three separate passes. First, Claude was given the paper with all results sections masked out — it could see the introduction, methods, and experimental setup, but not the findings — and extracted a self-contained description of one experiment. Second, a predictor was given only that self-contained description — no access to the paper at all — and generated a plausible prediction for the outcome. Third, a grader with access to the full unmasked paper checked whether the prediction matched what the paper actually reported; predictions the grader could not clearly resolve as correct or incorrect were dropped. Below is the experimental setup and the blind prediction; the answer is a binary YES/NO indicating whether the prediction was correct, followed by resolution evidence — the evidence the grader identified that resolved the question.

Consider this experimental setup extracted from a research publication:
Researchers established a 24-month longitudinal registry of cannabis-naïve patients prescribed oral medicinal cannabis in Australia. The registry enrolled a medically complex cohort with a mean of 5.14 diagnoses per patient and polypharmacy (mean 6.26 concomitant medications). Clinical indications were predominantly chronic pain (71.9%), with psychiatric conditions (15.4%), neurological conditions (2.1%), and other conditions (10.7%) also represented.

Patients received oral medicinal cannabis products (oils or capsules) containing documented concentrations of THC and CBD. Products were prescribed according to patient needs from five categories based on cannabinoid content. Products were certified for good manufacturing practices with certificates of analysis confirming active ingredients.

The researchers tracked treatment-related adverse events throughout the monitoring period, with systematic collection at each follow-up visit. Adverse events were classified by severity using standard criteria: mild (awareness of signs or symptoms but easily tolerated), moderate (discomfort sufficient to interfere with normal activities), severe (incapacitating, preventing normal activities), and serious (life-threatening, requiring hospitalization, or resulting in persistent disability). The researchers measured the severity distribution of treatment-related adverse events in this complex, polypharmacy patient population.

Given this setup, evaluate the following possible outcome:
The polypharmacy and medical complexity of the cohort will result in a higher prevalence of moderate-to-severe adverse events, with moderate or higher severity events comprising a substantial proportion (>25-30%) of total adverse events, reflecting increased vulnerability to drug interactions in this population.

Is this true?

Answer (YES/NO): NO